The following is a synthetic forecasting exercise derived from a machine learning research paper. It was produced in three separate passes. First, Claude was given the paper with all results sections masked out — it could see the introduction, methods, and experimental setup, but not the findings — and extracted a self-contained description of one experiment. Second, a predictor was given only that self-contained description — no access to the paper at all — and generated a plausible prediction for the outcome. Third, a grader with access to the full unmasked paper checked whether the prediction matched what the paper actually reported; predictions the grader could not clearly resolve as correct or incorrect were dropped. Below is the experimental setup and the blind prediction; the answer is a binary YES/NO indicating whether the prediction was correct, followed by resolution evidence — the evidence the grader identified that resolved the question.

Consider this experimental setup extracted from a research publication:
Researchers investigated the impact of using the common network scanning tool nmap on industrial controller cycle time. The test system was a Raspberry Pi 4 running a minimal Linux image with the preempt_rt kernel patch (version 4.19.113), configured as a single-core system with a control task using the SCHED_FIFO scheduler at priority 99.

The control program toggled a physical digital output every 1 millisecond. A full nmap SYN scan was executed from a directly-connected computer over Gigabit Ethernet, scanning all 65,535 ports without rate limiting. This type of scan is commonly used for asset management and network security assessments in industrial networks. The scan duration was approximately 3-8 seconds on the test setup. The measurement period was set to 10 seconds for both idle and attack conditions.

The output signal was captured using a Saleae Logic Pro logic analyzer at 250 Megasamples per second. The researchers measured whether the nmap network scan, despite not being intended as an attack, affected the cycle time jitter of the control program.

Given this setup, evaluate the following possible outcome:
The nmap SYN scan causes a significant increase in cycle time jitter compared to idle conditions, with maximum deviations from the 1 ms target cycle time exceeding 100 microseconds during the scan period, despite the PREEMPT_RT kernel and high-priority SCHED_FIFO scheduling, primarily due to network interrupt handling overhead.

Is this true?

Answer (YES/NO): YES